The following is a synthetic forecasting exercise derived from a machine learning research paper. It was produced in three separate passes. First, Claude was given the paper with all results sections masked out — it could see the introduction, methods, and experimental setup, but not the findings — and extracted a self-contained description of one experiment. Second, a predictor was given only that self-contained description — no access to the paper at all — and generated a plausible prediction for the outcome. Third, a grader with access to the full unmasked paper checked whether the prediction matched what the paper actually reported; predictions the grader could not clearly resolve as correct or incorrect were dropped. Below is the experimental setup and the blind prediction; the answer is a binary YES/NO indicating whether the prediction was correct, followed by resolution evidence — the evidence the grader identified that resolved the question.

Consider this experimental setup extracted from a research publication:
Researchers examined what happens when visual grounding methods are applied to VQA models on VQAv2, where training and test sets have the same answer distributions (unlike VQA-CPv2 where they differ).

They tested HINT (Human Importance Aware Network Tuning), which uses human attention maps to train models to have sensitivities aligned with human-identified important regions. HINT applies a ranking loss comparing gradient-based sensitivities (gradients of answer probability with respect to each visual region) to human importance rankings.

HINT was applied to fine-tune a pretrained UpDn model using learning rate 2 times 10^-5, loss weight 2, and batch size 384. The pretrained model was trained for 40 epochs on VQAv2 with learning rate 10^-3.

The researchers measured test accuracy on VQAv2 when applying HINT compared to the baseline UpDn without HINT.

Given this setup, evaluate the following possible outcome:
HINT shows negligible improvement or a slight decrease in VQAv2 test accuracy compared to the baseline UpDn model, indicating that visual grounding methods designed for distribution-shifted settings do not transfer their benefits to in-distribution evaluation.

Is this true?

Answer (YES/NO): YES